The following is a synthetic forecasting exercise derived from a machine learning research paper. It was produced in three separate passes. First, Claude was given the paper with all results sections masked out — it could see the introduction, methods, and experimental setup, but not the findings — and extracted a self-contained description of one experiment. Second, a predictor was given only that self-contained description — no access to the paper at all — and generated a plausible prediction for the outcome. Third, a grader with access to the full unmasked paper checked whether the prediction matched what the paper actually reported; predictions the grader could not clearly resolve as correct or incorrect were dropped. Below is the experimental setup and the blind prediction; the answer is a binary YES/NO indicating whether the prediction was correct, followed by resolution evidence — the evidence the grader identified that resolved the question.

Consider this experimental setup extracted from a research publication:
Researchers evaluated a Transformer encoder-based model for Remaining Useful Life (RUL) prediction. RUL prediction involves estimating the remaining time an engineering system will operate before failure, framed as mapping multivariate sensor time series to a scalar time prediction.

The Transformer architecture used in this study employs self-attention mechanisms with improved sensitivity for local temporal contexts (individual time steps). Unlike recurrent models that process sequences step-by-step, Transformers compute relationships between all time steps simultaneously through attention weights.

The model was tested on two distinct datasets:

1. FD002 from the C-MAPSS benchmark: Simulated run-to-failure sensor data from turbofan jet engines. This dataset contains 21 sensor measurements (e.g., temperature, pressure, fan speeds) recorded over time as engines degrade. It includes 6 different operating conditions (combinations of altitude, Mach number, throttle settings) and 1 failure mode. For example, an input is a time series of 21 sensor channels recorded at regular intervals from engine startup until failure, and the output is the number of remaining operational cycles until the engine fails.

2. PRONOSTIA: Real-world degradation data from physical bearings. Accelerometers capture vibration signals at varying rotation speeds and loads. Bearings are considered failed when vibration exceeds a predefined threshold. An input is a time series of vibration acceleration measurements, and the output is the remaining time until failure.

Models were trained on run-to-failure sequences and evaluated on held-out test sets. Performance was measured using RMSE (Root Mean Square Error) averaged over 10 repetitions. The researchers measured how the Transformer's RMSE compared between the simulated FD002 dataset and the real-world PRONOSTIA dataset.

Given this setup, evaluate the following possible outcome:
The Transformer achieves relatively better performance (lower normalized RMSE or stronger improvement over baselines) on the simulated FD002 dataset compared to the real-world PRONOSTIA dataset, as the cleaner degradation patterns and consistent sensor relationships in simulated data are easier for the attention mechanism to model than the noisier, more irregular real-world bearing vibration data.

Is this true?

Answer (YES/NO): YES